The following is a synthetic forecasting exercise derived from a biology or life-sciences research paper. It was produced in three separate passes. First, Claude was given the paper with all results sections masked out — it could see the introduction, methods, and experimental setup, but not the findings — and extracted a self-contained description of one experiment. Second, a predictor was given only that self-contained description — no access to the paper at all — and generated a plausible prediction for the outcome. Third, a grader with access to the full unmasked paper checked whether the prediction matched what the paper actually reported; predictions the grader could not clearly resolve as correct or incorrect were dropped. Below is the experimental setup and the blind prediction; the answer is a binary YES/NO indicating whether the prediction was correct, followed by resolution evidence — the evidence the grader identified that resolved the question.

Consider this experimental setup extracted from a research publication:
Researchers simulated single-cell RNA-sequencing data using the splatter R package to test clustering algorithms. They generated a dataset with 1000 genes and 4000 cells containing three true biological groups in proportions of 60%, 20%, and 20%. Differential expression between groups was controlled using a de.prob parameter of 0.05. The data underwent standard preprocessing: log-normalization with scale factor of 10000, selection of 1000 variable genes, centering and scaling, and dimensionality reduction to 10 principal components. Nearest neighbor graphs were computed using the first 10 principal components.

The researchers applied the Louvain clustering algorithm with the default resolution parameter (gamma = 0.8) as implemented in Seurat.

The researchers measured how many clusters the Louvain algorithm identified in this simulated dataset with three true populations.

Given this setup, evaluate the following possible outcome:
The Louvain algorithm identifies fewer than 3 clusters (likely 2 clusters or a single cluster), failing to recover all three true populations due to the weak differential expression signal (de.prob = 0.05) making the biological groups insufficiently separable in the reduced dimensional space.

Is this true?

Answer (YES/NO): NO